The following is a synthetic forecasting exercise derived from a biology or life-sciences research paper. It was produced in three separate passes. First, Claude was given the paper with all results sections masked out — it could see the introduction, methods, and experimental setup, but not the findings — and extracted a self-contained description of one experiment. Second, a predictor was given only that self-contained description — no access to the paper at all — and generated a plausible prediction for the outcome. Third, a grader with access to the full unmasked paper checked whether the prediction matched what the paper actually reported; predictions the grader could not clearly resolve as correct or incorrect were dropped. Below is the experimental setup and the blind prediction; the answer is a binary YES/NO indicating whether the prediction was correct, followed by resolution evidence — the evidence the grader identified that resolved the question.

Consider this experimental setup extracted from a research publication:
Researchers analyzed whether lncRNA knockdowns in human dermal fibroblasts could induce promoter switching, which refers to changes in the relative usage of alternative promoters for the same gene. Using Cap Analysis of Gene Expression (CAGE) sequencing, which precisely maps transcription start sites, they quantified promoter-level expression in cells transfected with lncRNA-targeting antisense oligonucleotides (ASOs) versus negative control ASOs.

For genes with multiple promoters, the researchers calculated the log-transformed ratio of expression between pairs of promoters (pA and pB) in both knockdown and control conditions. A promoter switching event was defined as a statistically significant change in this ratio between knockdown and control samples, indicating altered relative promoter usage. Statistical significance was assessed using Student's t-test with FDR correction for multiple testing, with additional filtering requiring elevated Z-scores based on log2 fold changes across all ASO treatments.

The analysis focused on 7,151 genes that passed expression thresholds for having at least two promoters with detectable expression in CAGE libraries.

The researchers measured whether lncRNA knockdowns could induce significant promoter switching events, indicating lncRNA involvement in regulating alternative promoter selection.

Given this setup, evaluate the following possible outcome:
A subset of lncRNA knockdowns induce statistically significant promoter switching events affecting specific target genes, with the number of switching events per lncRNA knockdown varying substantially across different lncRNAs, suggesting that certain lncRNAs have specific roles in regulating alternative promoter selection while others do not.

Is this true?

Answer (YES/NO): YES